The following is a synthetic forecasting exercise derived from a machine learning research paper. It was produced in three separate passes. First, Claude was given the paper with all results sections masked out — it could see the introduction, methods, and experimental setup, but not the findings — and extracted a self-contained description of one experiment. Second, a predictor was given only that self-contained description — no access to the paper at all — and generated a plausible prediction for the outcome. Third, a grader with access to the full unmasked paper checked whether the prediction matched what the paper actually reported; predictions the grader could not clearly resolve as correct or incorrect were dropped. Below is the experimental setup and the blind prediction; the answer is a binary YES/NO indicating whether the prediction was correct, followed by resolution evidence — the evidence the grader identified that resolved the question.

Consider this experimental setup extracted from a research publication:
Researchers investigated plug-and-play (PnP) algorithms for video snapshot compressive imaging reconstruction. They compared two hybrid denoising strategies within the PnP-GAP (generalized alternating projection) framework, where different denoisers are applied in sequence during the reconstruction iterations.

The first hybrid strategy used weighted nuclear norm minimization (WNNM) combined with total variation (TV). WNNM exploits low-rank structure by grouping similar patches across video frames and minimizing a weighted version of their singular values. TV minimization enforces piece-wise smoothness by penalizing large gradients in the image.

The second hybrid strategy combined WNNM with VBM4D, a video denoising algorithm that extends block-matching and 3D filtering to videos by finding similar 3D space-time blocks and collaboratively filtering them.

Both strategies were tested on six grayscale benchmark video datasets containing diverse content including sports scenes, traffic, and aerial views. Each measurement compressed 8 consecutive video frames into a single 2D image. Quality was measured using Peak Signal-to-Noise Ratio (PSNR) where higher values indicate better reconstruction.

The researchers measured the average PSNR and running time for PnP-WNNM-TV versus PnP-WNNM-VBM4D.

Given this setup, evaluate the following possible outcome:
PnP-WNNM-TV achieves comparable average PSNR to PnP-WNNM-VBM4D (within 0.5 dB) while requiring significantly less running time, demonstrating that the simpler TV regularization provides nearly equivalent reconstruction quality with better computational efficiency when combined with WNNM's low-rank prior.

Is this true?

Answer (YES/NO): NO